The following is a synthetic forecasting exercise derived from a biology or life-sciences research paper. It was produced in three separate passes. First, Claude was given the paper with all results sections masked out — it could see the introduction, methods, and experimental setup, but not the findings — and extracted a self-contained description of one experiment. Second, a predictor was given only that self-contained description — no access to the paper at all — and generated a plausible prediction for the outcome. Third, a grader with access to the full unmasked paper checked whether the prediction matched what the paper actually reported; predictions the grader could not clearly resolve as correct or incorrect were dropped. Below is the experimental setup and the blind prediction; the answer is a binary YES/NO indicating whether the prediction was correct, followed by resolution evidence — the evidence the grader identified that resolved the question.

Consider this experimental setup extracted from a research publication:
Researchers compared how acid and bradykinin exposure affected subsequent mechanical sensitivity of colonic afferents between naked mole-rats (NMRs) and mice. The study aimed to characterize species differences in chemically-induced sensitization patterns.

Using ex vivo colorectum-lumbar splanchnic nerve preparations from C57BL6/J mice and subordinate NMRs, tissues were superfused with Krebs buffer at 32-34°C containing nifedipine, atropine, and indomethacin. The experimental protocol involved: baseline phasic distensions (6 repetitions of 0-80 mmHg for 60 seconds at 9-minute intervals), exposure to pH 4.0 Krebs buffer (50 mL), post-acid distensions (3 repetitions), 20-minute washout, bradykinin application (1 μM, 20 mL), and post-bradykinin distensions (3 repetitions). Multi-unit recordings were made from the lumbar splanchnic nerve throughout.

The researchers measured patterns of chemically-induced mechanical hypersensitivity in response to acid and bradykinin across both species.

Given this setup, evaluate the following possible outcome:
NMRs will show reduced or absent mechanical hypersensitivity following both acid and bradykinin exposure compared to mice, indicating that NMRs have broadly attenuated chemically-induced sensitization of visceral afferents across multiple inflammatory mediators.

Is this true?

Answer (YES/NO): NO